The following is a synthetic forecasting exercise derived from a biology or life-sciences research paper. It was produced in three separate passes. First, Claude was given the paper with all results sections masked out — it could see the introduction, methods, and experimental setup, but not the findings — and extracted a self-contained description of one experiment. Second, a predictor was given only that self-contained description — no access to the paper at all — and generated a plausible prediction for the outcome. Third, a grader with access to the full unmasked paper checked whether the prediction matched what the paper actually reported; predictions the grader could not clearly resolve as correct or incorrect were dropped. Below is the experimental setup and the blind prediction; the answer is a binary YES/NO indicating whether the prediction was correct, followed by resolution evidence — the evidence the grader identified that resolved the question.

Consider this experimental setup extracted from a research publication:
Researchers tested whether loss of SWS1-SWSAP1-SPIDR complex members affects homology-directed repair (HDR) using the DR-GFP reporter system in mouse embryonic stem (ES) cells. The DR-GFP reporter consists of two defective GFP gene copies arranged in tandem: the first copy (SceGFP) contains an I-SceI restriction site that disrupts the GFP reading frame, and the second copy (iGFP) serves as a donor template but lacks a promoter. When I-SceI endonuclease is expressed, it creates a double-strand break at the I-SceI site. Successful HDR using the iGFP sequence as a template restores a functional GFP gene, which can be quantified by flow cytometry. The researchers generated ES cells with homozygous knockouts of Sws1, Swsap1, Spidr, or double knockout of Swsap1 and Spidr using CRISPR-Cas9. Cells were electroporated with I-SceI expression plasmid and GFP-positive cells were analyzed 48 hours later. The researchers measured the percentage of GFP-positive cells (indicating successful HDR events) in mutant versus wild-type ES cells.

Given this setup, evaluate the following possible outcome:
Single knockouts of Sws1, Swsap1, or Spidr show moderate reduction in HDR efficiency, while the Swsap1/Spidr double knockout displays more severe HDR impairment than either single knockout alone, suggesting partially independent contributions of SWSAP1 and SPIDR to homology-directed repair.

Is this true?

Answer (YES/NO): NO